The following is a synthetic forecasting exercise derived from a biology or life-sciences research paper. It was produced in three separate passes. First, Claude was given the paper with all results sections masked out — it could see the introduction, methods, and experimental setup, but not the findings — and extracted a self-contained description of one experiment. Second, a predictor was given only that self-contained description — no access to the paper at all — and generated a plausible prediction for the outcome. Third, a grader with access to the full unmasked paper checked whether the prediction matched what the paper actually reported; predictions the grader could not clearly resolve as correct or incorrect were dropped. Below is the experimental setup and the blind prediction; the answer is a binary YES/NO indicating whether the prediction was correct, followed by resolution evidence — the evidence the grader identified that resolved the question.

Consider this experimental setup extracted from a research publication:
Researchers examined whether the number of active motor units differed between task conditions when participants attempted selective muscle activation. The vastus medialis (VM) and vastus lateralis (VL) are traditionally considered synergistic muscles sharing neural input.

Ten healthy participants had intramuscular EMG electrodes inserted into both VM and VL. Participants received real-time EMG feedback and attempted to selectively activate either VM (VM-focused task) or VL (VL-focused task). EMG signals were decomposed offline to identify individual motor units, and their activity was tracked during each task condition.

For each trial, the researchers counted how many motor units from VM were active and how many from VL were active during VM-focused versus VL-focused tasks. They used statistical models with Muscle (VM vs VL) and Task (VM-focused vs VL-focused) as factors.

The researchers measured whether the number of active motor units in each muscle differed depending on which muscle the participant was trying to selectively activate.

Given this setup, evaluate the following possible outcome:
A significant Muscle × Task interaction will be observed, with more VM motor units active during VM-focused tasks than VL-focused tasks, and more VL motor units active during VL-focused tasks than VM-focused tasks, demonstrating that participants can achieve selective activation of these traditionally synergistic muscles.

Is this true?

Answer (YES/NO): YES